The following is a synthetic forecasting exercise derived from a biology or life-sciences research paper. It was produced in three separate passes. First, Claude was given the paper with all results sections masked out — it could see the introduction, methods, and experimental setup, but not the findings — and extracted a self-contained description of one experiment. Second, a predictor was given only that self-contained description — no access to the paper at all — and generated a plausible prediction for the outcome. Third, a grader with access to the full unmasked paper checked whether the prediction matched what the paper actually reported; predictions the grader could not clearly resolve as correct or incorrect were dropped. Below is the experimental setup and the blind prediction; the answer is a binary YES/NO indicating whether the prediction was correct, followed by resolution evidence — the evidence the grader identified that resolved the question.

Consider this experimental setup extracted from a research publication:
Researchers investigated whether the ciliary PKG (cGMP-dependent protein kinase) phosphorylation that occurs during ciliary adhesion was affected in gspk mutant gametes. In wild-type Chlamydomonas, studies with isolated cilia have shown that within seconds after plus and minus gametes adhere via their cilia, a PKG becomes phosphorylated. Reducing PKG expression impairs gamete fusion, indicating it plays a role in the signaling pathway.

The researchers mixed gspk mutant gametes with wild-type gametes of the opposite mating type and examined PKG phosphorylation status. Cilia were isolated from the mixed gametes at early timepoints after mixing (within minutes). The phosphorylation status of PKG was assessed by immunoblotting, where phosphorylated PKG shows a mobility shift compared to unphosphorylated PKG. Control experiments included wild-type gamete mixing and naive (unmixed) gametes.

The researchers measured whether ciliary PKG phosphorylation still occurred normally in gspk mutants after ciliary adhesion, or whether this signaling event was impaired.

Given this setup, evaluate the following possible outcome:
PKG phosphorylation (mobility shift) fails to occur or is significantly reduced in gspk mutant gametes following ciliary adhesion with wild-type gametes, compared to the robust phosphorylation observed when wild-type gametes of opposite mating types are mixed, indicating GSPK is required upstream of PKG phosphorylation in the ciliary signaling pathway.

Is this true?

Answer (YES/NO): NO